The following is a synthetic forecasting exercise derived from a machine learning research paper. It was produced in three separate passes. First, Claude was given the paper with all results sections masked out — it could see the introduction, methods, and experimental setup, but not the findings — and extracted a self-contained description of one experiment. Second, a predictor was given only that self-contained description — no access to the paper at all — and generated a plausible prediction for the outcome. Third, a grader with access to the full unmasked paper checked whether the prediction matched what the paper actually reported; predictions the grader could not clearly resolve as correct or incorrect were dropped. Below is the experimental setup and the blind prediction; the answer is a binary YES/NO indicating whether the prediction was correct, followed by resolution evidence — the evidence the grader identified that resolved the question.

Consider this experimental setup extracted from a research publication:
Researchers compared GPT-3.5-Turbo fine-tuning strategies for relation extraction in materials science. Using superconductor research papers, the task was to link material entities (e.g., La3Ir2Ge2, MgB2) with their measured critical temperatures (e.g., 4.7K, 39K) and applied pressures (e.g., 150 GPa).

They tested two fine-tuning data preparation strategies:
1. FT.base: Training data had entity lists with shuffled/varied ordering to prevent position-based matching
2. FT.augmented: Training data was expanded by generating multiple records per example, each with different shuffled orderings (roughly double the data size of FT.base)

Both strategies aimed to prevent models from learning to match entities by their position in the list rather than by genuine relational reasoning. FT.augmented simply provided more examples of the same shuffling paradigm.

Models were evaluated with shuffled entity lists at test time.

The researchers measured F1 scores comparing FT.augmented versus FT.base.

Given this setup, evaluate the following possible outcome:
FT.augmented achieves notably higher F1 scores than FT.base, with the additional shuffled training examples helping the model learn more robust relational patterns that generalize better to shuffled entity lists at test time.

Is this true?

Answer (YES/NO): NO